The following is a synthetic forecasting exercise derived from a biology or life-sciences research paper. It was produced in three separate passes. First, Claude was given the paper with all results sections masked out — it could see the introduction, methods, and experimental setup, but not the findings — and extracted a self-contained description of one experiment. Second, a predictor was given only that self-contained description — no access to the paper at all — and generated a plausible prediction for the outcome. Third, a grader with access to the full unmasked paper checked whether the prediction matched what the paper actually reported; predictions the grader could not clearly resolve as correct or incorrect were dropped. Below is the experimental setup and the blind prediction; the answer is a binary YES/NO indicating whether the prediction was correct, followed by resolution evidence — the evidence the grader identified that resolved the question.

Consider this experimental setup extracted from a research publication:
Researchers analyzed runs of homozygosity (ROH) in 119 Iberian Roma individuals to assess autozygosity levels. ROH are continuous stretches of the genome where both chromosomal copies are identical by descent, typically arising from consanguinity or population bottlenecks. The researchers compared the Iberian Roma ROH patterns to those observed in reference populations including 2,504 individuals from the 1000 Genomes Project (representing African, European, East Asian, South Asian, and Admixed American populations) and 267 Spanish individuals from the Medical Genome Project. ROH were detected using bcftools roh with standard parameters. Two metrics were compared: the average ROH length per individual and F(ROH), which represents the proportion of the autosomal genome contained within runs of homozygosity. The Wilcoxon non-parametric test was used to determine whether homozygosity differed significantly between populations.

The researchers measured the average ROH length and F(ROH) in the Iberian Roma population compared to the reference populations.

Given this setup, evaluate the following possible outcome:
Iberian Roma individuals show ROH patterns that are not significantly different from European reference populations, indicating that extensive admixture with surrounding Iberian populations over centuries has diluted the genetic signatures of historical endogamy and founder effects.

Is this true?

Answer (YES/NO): NO